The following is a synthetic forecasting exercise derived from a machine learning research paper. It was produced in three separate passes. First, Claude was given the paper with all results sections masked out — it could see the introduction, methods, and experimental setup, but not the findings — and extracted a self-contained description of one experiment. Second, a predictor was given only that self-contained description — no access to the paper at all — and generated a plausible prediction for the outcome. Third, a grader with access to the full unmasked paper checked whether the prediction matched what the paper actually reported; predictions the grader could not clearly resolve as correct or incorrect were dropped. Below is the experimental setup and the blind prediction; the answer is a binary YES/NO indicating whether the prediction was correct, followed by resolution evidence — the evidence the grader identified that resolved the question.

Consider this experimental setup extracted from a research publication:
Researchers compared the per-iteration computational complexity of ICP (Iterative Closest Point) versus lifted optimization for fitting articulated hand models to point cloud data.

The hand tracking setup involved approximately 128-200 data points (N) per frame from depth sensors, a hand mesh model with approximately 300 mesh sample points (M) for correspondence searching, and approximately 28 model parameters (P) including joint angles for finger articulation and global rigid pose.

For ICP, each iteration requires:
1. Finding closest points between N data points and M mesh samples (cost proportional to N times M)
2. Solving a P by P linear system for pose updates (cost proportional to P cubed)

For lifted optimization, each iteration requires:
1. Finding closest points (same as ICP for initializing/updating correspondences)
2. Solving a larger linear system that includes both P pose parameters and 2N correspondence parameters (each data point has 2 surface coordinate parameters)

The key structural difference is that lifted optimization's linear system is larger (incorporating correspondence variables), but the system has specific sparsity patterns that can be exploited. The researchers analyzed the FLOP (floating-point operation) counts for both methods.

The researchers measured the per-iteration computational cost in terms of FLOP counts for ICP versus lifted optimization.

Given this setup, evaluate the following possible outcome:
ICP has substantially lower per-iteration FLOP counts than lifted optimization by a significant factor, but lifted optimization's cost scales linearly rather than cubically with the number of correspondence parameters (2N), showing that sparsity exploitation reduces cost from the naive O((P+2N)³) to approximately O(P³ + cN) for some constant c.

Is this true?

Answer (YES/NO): NO